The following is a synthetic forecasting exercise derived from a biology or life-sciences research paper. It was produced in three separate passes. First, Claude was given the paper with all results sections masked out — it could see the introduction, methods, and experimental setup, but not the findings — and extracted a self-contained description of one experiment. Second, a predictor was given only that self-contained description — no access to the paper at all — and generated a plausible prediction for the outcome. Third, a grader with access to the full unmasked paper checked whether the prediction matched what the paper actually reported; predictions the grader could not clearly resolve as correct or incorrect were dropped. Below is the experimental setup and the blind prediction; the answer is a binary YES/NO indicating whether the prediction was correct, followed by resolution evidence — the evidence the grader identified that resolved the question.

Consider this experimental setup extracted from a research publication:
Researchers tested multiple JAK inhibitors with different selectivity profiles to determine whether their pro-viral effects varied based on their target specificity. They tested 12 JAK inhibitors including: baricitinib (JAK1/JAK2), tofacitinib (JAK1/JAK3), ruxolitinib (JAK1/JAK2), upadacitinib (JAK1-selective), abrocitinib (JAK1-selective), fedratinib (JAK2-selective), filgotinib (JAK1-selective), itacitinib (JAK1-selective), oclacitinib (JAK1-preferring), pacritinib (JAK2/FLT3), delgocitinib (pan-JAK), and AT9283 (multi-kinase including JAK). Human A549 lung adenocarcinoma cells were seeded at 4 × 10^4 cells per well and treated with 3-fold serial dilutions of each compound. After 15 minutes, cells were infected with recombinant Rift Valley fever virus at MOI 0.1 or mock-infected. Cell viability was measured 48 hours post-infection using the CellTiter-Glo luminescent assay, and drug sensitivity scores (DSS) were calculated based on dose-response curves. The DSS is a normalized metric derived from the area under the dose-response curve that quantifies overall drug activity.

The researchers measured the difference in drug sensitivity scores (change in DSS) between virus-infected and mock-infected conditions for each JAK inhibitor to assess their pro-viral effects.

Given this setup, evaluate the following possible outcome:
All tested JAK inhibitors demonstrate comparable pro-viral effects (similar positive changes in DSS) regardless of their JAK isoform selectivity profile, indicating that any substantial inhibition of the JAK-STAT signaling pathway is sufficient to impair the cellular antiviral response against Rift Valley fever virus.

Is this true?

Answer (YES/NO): NO